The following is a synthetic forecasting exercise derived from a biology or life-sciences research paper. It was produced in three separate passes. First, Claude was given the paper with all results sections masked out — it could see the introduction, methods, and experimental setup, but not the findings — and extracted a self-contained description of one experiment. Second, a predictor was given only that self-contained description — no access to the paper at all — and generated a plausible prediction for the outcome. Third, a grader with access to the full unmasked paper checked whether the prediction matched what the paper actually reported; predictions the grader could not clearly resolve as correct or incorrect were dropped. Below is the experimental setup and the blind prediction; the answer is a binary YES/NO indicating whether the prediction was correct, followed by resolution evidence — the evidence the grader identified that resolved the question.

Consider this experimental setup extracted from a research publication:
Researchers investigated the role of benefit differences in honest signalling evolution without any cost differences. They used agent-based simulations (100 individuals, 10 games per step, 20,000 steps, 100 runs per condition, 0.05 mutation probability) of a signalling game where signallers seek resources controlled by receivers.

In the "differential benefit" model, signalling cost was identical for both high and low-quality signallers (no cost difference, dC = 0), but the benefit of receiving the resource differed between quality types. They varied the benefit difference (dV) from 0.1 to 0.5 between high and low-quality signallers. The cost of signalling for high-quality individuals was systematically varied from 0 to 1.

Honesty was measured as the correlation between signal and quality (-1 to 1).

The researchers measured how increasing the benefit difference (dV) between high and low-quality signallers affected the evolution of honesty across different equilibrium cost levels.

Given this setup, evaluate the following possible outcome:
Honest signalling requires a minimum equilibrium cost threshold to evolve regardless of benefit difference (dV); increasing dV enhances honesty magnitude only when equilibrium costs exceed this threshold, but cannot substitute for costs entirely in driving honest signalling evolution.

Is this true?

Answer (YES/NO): NO